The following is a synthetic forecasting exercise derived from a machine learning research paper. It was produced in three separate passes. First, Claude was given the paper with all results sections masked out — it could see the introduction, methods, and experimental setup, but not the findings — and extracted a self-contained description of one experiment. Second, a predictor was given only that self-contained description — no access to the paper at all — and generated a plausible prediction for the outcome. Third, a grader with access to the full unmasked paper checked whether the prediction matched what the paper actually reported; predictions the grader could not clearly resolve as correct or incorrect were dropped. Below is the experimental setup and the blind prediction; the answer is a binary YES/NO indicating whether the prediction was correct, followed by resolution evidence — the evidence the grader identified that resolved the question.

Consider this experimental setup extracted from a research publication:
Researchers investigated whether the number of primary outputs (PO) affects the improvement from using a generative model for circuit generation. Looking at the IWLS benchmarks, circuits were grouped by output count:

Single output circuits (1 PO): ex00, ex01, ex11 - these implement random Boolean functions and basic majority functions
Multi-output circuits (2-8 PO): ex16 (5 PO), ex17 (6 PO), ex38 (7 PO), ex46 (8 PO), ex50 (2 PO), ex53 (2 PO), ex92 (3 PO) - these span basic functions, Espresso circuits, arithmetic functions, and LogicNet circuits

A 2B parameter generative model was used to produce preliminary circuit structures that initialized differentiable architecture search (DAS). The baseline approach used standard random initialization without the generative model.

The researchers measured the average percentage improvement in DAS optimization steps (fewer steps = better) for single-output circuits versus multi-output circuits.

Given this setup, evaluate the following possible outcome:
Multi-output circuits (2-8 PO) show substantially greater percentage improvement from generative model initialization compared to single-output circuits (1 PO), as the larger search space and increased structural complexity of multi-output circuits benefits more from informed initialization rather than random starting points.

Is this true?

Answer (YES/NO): NO